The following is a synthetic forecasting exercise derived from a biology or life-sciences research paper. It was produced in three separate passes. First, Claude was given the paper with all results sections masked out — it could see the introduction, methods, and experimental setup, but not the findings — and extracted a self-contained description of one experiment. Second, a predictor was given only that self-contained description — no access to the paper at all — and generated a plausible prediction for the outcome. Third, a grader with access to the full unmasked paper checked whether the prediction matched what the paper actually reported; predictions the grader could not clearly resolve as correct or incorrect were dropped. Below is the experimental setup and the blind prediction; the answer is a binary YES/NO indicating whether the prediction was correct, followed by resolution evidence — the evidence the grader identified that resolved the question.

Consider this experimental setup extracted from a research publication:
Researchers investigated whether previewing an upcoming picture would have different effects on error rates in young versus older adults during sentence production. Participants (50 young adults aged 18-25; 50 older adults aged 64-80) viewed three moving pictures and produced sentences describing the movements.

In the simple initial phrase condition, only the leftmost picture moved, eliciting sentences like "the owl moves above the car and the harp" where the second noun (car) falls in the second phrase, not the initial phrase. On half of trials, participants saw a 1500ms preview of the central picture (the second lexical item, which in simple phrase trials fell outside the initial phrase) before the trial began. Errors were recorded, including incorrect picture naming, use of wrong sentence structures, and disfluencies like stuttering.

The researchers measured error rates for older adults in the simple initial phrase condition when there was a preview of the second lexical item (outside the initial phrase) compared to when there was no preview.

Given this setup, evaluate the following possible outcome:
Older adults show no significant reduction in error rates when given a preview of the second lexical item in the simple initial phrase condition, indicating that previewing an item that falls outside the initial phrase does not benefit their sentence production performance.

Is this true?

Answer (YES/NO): YES